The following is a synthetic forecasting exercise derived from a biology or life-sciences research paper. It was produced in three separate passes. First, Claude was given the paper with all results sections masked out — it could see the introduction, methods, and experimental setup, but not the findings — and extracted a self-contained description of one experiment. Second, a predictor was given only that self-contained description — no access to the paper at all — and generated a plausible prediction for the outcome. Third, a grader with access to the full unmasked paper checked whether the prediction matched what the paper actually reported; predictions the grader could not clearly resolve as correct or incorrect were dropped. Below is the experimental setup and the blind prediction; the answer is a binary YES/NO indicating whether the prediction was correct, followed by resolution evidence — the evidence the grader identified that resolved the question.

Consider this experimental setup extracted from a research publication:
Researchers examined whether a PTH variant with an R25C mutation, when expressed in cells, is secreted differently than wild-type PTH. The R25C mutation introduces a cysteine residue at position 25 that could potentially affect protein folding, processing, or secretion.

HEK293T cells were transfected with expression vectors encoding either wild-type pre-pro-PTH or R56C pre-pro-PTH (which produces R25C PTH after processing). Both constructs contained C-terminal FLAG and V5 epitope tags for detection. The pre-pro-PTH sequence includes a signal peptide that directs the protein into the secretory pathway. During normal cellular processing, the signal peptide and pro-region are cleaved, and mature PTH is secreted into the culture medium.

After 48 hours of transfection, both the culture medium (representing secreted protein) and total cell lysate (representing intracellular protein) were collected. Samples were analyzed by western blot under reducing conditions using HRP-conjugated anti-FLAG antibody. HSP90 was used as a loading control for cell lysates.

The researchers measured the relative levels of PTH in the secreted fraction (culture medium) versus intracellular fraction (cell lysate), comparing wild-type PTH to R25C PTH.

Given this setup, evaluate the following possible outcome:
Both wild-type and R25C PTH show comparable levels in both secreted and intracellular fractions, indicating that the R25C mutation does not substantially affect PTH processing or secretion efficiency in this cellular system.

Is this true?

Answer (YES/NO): NO